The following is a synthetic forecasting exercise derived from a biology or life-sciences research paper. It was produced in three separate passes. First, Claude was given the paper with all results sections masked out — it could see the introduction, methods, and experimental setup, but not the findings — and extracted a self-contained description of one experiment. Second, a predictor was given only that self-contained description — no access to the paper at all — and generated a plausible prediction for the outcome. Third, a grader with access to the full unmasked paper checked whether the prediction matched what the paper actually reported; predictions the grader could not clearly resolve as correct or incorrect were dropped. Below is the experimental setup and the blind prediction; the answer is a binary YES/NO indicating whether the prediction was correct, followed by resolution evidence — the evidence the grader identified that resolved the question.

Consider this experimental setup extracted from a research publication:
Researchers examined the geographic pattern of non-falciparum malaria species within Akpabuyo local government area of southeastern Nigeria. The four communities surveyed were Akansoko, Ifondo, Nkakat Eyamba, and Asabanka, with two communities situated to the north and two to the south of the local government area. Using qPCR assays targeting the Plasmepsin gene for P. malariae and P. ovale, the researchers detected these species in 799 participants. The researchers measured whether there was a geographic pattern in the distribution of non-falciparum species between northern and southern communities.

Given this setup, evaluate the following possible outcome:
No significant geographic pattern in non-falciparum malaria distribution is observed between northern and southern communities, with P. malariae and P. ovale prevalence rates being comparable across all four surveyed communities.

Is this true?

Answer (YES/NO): NO